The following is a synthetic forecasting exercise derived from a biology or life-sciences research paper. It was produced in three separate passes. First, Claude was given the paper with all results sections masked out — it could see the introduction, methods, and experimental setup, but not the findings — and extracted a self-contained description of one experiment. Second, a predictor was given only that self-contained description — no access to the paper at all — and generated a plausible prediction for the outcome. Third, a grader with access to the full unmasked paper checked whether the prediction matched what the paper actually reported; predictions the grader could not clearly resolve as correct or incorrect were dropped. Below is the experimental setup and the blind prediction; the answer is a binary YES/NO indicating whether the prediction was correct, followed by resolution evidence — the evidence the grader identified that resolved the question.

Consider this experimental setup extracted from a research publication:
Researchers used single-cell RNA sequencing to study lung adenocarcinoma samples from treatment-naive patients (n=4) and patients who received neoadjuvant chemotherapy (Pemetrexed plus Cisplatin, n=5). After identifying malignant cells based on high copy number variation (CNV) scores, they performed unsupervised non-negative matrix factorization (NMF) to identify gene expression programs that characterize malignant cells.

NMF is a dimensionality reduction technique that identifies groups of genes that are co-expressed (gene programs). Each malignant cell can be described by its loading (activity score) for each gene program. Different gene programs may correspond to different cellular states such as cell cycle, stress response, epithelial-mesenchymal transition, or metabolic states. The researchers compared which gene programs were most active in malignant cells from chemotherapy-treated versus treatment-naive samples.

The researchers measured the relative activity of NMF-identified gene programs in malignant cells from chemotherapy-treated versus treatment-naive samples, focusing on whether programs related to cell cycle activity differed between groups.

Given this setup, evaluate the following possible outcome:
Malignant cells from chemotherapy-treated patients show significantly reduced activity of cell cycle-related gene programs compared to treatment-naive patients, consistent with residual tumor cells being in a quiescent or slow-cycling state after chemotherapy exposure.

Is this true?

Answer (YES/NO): NO